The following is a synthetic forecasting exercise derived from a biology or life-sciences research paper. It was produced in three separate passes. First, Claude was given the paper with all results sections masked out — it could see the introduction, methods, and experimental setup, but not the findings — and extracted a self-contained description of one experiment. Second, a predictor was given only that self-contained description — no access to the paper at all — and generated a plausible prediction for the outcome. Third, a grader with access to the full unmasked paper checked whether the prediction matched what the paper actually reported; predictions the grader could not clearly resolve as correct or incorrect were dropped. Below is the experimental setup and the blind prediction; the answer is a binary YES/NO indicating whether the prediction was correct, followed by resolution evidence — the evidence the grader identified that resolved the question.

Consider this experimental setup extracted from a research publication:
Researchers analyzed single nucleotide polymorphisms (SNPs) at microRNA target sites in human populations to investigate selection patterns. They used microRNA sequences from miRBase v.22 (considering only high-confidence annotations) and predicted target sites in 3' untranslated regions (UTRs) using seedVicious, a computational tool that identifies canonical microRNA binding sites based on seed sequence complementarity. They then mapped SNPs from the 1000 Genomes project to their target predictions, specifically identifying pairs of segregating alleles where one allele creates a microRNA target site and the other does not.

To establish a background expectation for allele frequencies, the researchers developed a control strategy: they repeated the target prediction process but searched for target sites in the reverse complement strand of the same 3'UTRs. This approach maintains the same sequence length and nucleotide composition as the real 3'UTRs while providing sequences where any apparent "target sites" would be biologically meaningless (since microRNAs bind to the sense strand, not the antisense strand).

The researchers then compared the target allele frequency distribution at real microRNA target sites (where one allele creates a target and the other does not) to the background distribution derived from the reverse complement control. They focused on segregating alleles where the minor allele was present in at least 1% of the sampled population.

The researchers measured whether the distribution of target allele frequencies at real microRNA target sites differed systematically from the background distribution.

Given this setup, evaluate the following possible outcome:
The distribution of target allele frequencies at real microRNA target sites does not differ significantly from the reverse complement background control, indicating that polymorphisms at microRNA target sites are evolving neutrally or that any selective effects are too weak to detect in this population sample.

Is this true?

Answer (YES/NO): NO